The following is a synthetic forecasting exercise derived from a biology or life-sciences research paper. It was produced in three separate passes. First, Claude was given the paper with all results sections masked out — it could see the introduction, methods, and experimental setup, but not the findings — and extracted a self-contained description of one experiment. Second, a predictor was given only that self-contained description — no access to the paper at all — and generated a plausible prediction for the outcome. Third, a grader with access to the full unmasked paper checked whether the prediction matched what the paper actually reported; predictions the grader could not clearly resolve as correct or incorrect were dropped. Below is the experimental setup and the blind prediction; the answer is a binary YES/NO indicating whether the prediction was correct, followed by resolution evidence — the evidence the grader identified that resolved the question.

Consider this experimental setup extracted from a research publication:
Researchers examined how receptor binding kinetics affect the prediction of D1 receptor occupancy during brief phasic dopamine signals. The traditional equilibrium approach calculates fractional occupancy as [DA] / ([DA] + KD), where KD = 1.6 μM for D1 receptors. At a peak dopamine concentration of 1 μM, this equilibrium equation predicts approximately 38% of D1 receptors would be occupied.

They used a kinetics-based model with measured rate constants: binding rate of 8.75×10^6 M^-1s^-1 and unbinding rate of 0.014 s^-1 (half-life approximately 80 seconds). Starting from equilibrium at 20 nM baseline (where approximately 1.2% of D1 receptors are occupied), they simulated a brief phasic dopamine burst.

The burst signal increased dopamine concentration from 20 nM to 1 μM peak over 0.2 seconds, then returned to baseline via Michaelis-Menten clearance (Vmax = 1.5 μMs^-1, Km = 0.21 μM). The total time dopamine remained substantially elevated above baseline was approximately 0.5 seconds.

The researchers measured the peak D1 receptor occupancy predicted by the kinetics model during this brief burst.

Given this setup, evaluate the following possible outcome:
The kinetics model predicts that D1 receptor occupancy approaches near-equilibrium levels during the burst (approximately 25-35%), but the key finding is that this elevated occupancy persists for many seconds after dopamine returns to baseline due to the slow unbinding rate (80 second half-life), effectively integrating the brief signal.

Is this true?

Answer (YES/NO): NO